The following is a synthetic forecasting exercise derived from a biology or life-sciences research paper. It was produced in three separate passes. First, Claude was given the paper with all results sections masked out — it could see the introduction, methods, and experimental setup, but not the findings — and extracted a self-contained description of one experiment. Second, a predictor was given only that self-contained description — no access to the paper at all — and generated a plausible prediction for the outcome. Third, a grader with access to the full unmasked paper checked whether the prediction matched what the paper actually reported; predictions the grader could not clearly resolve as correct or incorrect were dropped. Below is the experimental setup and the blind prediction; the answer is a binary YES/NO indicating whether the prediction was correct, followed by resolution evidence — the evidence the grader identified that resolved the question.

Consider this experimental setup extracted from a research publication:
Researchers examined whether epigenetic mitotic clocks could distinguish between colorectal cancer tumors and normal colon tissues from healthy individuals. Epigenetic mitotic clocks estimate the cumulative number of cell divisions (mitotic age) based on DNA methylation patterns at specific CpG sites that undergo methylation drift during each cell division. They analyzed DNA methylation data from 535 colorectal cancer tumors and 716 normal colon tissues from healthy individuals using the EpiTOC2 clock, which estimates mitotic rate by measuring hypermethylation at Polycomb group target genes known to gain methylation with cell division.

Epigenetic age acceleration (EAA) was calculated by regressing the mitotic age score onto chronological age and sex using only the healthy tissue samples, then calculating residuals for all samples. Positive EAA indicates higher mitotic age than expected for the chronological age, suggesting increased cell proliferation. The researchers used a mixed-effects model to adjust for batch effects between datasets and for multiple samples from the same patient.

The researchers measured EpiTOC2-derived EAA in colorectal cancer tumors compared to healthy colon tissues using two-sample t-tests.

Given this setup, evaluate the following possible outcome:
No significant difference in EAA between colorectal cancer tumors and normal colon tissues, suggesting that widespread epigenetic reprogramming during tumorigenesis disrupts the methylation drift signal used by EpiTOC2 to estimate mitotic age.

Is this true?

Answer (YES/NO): NO